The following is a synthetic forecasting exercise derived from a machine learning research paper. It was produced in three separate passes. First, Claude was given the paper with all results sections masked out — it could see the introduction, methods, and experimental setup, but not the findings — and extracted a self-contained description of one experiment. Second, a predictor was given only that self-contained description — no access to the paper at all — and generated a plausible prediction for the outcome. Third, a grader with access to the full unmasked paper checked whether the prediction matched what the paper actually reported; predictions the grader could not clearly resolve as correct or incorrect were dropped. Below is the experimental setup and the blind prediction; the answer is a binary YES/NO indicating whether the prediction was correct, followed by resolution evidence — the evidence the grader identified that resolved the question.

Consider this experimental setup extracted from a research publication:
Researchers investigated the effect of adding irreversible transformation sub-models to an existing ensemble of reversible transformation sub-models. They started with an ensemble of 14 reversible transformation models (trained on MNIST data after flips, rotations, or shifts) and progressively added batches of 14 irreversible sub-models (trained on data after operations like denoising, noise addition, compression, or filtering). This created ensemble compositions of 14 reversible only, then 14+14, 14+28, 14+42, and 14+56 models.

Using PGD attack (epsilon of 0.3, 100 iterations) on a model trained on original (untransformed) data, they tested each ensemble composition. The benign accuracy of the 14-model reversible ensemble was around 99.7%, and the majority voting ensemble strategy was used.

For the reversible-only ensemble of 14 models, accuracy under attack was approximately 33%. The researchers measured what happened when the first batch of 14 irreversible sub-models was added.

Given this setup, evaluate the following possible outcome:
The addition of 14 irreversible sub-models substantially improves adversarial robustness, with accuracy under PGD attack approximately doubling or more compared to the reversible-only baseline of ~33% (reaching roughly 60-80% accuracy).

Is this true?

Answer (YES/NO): NO